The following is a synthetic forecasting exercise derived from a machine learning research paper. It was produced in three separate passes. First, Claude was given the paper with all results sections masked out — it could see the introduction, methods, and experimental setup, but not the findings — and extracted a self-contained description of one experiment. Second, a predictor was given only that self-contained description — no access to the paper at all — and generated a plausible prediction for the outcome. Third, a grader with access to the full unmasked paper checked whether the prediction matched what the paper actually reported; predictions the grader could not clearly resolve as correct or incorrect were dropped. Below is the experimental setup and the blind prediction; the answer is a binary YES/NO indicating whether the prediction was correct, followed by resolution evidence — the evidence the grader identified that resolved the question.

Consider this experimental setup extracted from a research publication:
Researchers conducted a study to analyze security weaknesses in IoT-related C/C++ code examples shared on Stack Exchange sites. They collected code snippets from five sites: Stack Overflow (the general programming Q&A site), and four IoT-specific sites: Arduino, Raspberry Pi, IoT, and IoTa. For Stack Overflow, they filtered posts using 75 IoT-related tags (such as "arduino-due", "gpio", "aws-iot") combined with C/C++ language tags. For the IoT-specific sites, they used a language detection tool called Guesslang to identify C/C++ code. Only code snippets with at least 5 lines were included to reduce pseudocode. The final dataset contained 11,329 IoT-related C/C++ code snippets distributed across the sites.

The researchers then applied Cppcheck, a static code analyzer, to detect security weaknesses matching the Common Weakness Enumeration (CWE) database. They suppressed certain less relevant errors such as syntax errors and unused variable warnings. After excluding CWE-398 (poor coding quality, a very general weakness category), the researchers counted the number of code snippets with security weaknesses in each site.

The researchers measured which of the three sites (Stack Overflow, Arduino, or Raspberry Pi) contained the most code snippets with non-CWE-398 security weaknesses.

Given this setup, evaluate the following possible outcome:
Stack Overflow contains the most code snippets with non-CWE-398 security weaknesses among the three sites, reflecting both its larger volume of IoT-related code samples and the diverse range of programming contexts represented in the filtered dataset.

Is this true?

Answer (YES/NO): NO